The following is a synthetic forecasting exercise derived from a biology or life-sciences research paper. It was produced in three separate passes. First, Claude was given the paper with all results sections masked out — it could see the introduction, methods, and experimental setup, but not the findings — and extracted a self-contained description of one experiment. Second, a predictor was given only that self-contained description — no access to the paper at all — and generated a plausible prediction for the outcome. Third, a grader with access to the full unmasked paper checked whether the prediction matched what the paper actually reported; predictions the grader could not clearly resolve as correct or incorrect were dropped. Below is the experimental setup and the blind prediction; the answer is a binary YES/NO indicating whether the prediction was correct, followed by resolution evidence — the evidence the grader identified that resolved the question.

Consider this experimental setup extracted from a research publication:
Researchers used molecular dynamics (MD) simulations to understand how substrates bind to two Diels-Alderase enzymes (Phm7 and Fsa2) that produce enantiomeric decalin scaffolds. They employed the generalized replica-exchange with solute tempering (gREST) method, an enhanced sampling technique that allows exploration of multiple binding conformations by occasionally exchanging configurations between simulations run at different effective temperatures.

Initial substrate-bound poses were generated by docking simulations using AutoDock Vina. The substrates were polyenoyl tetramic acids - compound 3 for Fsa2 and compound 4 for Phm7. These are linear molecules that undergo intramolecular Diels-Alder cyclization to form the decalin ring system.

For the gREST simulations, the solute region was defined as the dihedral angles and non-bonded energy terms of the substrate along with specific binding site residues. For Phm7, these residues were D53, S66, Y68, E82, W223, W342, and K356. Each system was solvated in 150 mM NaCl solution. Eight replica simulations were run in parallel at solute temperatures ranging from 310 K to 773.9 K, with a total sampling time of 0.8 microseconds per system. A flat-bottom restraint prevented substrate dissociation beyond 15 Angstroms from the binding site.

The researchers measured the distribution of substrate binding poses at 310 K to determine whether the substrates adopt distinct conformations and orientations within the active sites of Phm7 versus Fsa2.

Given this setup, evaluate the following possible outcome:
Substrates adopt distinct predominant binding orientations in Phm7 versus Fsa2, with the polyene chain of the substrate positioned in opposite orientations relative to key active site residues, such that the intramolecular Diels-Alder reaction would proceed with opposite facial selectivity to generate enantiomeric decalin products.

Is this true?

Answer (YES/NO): NO